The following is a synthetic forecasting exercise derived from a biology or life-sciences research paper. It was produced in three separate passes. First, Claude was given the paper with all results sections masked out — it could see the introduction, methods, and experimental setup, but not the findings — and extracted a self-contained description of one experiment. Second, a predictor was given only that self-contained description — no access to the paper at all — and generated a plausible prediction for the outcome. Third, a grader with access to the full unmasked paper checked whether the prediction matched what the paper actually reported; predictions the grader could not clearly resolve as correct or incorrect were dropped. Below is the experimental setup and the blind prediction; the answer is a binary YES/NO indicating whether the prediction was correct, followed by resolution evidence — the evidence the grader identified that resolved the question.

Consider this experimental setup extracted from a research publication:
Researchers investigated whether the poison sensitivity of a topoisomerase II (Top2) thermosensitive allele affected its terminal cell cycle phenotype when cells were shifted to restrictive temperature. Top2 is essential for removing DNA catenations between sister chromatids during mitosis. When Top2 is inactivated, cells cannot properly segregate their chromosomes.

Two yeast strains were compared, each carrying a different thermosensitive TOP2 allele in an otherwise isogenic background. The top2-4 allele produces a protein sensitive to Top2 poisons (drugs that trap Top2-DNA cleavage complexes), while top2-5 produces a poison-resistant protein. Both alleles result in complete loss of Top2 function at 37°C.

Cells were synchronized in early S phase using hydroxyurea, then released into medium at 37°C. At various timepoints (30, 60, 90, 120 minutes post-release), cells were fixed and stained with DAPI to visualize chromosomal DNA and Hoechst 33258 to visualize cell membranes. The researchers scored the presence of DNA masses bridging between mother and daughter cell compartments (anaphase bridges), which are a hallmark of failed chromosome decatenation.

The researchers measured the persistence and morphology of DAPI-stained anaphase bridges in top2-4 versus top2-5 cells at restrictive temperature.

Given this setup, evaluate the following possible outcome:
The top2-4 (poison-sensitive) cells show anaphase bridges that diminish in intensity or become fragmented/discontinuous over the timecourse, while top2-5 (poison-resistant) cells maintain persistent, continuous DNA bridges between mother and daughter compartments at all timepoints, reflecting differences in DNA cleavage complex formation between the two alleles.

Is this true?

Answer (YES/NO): NO